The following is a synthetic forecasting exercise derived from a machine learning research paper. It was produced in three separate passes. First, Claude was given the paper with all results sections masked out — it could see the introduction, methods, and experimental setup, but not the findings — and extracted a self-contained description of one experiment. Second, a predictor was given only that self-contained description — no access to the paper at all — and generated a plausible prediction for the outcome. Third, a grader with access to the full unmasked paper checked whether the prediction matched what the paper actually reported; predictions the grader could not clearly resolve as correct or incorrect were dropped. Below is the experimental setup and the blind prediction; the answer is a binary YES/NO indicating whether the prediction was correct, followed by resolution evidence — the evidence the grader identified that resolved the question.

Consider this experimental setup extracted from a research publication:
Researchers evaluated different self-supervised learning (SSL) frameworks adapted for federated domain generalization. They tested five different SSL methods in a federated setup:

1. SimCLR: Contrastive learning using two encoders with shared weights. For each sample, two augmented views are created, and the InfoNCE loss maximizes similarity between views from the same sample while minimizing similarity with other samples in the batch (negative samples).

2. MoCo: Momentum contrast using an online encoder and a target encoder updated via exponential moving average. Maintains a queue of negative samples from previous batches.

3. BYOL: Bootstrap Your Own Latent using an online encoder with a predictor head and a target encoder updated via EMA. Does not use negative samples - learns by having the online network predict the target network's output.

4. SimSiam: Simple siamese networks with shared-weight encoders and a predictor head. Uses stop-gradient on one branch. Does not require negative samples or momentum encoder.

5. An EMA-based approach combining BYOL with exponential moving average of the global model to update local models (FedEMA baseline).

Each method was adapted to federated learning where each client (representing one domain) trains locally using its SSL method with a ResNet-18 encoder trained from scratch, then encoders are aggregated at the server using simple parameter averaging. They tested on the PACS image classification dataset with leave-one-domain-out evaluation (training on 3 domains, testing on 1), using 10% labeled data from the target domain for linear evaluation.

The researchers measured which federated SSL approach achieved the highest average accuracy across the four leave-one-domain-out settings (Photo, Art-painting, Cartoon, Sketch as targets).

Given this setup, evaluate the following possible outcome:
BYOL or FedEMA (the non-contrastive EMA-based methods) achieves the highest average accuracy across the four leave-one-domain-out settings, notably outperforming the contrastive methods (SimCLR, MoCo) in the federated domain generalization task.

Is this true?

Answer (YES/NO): NO